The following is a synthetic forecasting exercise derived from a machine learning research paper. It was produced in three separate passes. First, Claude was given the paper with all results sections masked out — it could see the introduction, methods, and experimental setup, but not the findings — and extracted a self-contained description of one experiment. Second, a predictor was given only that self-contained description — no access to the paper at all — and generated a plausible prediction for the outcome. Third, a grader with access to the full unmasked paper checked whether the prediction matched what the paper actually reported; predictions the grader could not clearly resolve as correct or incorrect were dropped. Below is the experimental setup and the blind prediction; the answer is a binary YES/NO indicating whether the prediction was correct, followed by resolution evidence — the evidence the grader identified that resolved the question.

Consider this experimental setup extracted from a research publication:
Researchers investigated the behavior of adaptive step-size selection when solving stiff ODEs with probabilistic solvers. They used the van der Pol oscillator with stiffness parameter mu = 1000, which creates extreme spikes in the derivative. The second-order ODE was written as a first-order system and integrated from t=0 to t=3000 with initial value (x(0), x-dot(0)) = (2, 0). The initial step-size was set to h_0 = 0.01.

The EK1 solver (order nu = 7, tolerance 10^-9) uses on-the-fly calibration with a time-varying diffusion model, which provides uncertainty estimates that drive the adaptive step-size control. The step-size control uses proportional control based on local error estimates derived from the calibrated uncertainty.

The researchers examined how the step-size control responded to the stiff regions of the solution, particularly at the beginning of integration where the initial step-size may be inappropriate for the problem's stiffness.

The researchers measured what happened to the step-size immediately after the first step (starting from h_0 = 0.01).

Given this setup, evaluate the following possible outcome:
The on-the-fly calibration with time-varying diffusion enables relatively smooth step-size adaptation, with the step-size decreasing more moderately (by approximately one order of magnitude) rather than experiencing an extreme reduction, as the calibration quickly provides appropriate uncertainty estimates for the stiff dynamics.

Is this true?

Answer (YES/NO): NO